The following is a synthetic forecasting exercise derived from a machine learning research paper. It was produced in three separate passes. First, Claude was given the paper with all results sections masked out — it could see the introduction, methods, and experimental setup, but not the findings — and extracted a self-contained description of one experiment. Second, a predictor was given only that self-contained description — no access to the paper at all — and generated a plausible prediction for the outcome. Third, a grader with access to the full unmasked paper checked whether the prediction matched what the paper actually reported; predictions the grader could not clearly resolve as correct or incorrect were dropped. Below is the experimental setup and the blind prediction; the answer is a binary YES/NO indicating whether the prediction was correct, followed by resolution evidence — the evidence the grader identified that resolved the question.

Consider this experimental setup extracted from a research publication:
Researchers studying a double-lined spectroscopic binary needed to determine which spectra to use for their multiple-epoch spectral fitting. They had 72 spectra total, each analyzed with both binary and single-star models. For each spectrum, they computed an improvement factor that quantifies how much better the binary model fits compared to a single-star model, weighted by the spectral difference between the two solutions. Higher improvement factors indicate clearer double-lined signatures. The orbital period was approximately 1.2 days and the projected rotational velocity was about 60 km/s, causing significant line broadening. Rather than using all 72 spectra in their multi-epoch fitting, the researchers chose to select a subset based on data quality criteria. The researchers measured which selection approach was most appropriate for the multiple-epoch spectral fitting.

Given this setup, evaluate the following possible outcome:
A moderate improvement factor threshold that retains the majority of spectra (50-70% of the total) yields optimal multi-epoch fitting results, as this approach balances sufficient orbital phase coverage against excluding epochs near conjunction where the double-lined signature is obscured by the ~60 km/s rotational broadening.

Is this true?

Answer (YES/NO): NO